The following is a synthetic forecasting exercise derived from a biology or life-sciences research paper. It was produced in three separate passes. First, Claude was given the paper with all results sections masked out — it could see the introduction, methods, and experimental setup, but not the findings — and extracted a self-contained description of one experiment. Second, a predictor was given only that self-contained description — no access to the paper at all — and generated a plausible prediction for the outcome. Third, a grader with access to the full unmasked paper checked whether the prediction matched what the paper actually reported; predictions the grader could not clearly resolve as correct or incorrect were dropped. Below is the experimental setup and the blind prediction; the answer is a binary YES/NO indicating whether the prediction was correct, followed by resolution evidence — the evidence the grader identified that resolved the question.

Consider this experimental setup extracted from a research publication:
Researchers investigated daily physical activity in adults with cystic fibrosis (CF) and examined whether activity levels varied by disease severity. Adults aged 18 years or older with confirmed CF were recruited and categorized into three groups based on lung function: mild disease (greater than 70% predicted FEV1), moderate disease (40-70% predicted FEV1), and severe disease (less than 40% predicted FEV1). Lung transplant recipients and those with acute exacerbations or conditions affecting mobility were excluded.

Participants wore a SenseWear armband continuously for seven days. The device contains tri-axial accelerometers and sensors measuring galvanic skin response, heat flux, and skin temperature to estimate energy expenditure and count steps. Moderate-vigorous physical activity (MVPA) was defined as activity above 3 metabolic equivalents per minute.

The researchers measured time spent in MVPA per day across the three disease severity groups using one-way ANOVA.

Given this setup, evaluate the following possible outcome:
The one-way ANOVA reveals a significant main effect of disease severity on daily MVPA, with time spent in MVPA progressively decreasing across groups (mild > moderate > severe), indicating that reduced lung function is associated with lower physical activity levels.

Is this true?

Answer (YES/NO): NO